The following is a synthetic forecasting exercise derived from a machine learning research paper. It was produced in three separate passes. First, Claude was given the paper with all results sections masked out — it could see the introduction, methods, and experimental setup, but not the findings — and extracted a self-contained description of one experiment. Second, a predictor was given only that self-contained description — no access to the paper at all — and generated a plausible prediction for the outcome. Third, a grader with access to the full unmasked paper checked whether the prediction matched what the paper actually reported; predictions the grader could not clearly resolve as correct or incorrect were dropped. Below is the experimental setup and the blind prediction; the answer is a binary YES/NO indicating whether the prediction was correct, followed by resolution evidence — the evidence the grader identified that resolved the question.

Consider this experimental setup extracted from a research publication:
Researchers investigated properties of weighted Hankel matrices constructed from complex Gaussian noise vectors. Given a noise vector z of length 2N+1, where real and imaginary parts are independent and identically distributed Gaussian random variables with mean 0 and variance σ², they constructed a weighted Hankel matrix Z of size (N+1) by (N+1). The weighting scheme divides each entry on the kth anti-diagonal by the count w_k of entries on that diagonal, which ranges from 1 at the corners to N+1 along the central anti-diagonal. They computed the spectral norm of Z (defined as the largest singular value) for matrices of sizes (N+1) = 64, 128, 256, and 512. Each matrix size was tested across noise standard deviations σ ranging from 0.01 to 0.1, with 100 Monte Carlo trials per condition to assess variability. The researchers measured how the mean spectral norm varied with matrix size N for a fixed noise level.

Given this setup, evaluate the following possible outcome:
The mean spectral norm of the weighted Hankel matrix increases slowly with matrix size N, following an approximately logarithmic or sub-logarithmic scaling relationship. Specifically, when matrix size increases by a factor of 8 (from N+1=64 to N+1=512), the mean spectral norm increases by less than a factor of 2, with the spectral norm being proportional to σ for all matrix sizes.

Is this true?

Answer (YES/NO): NO